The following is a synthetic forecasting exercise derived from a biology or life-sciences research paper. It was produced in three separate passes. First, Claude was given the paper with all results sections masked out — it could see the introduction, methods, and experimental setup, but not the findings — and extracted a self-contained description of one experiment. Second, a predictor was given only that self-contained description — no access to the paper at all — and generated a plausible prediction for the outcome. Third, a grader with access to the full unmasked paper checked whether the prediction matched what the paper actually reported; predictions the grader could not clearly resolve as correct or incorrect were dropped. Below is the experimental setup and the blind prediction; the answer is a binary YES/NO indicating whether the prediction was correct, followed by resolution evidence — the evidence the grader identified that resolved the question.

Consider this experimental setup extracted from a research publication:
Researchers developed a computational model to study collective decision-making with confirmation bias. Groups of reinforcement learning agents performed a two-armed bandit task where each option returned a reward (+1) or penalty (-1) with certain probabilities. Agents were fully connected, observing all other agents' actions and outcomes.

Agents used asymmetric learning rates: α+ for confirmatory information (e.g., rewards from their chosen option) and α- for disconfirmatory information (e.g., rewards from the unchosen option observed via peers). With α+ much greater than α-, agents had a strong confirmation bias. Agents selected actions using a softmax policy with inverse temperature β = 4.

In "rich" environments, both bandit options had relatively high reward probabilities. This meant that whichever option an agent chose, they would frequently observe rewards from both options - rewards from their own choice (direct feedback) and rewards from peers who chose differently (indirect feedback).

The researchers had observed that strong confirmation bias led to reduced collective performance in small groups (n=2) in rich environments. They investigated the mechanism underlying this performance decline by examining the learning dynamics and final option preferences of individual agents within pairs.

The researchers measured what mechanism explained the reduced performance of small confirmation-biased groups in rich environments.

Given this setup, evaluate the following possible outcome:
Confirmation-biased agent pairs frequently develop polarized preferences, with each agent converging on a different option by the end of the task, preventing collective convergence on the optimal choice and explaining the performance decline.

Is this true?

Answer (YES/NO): YES